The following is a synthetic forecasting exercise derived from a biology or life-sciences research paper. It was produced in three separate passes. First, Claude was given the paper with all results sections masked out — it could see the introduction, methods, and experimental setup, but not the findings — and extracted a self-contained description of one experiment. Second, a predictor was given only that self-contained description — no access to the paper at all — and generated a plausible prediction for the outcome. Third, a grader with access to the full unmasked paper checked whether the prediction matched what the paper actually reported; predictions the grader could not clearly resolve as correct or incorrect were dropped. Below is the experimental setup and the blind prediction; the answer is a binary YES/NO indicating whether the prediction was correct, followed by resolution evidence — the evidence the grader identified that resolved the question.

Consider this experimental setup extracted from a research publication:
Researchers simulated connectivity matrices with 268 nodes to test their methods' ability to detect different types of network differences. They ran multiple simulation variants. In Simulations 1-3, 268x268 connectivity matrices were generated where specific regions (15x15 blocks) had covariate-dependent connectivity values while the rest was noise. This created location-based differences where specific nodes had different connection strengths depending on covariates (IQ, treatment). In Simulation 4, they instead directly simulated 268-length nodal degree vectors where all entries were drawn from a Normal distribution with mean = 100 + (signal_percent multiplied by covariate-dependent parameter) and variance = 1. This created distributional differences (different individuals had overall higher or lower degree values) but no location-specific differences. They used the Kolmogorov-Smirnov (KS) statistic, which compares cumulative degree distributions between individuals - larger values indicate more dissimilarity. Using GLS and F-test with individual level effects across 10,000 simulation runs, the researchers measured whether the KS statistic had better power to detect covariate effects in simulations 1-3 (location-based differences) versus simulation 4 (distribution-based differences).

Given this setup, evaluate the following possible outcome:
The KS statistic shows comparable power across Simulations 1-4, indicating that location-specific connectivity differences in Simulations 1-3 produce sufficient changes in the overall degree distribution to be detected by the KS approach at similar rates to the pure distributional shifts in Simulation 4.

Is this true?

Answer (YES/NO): NO